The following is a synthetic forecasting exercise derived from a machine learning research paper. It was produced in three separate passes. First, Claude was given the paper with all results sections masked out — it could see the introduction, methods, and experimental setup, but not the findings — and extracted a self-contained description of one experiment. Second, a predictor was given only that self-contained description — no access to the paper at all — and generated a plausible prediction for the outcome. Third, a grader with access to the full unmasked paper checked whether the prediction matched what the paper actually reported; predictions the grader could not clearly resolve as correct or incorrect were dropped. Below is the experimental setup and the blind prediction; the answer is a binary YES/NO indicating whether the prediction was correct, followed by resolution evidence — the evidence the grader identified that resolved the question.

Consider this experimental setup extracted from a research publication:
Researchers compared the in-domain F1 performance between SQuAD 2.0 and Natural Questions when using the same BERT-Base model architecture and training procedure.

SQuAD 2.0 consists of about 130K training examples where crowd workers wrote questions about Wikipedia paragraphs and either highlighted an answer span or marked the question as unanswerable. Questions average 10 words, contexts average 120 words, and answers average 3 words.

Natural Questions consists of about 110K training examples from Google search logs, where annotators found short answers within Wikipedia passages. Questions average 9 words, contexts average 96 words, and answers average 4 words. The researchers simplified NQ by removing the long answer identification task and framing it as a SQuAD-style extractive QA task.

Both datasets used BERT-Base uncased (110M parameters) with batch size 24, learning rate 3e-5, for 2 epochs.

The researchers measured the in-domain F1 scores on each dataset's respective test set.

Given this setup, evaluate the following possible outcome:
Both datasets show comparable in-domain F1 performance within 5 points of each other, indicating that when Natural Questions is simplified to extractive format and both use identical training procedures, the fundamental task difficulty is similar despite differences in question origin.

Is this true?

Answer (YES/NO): YES